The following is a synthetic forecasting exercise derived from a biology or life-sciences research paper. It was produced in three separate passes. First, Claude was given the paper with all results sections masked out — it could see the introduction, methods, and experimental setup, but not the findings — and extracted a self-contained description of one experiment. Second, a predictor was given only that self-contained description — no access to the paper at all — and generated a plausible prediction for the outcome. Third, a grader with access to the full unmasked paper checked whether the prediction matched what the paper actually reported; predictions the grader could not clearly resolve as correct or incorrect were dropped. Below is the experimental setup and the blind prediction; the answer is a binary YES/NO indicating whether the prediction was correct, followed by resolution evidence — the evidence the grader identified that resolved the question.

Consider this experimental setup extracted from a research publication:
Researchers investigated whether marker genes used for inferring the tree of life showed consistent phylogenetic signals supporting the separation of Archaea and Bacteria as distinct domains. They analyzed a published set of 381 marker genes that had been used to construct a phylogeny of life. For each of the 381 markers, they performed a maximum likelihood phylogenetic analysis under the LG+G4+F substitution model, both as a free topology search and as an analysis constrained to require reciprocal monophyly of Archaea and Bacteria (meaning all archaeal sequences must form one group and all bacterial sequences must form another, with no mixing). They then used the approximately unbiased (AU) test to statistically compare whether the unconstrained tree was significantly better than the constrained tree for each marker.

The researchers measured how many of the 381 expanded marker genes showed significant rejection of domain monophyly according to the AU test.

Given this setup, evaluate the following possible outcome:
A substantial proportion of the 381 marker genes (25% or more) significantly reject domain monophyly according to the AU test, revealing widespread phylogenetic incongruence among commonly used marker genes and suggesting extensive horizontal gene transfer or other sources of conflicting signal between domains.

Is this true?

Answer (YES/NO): YES